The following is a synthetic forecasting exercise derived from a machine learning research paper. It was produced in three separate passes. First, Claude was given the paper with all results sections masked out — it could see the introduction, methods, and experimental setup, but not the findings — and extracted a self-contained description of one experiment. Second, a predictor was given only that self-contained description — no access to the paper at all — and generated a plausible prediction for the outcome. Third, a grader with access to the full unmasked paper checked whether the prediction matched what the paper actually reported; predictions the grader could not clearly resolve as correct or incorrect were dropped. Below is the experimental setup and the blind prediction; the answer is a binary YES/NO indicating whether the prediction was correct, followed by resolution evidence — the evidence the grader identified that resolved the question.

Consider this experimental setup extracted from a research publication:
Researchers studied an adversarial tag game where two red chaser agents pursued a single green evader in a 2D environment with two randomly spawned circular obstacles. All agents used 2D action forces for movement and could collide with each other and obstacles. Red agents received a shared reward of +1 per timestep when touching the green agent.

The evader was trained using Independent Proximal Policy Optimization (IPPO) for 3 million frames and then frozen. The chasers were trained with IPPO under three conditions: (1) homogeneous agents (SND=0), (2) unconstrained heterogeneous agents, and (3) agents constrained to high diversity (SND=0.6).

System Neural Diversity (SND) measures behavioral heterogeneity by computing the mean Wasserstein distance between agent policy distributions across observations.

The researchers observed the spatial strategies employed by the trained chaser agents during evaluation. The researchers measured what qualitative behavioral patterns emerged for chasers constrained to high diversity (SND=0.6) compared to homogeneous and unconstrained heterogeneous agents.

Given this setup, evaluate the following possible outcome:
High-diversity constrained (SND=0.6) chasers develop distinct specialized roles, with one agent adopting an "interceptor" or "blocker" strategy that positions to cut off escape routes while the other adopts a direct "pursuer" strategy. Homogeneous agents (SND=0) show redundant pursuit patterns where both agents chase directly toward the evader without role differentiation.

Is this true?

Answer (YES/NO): YES